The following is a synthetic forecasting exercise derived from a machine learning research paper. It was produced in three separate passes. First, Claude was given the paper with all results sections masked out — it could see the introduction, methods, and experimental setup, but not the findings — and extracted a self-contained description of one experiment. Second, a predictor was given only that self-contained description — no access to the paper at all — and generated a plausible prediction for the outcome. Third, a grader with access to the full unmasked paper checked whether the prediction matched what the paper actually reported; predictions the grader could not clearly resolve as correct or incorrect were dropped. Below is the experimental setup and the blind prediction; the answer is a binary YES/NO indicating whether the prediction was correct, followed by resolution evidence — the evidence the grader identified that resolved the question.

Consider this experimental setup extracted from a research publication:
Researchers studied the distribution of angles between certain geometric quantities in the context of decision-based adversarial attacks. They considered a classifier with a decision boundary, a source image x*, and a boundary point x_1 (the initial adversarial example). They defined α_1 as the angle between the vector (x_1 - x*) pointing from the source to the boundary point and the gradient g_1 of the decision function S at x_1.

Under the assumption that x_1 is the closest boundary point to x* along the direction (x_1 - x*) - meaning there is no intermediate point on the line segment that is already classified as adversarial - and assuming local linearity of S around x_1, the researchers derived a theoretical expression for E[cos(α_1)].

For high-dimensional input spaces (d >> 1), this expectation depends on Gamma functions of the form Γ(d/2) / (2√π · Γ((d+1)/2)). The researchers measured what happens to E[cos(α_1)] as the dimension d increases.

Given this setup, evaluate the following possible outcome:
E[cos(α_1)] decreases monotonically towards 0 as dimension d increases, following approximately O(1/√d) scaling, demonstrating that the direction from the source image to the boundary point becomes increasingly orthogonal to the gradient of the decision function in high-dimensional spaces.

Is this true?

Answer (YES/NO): YES